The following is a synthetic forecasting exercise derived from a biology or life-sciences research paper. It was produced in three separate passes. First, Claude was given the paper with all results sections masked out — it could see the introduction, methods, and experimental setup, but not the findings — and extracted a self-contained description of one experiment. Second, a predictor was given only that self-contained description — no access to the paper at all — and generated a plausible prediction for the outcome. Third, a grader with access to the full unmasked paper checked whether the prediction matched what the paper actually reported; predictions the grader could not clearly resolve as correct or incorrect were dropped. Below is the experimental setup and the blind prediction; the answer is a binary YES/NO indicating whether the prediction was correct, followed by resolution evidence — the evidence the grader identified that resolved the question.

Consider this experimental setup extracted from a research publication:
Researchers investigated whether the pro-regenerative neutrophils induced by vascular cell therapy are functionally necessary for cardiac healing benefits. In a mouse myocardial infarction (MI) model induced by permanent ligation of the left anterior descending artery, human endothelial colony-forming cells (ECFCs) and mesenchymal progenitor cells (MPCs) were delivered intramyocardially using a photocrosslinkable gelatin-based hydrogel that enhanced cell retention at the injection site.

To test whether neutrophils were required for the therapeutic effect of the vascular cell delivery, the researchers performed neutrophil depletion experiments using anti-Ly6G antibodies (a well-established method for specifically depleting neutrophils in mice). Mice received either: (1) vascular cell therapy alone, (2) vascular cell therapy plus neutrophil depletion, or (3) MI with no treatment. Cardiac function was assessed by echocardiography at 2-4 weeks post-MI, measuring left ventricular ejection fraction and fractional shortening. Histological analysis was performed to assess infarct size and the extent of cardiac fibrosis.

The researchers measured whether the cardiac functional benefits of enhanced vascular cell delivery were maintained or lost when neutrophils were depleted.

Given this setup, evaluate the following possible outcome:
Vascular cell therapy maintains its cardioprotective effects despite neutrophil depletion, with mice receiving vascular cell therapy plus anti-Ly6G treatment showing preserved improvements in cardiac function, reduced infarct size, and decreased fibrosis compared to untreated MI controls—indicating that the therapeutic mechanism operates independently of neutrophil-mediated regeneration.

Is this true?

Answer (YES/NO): NO